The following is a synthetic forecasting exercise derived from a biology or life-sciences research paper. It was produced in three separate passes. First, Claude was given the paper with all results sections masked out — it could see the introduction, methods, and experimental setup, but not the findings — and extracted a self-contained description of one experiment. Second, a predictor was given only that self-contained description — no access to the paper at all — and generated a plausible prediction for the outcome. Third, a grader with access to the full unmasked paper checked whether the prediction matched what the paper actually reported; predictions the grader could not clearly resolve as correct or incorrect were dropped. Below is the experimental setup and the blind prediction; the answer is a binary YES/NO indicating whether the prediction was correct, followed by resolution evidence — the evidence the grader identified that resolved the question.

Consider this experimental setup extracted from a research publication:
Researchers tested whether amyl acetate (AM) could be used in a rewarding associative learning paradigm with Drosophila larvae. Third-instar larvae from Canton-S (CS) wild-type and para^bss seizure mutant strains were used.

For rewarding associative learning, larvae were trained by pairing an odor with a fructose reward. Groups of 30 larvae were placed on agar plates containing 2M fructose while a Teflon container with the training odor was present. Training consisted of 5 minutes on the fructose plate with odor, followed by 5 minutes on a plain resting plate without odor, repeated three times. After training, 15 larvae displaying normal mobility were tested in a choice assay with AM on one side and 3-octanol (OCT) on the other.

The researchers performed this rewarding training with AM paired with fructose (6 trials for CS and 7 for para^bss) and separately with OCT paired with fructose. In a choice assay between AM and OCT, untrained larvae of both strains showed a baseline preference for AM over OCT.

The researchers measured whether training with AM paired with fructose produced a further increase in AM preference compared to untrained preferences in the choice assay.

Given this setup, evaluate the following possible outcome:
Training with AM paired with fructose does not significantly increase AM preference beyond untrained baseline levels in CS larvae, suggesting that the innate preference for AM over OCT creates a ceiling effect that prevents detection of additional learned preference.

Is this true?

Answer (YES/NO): YES